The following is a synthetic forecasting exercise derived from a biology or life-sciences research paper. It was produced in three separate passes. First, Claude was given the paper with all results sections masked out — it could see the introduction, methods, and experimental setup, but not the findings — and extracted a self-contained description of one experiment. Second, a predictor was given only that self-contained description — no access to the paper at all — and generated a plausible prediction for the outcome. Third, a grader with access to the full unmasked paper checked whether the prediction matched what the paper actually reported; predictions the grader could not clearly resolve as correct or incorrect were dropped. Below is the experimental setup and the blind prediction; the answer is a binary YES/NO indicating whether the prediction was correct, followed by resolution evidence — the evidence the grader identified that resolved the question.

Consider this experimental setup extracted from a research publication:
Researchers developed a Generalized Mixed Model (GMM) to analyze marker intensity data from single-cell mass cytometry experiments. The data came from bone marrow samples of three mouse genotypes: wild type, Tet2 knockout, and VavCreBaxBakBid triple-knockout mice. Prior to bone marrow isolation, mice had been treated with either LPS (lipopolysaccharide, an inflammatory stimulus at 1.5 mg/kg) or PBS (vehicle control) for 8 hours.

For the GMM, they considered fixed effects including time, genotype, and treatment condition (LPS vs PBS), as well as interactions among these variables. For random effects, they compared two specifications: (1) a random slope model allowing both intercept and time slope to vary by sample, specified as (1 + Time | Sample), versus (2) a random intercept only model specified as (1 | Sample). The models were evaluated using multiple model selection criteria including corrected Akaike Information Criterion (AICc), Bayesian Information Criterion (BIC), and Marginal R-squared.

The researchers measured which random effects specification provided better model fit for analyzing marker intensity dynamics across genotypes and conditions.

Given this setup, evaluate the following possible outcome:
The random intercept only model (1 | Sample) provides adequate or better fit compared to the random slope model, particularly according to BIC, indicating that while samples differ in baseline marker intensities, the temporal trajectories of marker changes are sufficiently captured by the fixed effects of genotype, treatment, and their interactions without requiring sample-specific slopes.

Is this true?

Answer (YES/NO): YES